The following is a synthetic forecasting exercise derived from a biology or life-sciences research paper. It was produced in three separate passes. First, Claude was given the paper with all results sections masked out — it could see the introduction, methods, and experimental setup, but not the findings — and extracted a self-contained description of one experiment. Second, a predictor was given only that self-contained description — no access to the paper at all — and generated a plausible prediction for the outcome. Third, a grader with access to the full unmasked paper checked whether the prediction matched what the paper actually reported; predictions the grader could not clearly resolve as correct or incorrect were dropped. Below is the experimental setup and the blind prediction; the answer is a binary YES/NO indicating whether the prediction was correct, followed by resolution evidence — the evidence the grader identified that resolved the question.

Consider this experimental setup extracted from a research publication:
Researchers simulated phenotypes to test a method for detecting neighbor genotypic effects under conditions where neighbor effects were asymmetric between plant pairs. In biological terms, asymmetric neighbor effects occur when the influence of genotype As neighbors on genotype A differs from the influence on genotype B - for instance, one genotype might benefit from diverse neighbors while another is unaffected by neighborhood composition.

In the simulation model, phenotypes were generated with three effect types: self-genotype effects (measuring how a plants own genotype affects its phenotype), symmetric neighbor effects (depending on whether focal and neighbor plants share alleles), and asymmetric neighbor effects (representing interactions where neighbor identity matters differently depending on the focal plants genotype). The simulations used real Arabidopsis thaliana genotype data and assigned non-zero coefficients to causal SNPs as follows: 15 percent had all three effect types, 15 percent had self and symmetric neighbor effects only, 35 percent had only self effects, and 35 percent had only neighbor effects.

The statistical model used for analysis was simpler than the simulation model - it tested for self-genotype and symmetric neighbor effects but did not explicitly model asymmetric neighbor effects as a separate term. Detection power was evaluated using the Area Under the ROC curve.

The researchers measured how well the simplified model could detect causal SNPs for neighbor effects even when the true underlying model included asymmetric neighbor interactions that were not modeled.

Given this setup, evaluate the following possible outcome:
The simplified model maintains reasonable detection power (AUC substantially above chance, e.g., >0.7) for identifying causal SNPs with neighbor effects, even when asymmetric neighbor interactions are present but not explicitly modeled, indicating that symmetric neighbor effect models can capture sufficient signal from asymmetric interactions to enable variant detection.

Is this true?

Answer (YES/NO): YES